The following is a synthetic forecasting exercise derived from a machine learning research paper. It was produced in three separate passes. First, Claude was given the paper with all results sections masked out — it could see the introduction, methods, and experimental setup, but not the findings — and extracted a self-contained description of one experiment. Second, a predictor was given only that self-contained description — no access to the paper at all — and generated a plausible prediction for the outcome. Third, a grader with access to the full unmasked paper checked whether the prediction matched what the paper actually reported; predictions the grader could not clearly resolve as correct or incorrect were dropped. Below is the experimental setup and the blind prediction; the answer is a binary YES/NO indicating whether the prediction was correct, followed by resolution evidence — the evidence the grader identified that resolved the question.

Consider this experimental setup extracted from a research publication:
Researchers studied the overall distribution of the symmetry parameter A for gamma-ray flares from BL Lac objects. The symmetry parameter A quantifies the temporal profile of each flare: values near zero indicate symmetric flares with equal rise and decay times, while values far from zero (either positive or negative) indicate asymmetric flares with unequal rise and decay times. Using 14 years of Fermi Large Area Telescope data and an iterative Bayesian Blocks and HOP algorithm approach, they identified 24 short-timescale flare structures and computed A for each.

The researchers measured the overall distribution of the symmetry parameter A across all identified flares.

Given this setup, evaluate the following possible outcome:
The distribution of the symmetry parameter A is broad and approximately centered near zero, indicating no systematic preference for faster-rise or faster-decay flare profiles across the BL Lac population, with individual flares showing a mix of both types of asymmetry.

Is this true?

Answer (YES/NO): YES